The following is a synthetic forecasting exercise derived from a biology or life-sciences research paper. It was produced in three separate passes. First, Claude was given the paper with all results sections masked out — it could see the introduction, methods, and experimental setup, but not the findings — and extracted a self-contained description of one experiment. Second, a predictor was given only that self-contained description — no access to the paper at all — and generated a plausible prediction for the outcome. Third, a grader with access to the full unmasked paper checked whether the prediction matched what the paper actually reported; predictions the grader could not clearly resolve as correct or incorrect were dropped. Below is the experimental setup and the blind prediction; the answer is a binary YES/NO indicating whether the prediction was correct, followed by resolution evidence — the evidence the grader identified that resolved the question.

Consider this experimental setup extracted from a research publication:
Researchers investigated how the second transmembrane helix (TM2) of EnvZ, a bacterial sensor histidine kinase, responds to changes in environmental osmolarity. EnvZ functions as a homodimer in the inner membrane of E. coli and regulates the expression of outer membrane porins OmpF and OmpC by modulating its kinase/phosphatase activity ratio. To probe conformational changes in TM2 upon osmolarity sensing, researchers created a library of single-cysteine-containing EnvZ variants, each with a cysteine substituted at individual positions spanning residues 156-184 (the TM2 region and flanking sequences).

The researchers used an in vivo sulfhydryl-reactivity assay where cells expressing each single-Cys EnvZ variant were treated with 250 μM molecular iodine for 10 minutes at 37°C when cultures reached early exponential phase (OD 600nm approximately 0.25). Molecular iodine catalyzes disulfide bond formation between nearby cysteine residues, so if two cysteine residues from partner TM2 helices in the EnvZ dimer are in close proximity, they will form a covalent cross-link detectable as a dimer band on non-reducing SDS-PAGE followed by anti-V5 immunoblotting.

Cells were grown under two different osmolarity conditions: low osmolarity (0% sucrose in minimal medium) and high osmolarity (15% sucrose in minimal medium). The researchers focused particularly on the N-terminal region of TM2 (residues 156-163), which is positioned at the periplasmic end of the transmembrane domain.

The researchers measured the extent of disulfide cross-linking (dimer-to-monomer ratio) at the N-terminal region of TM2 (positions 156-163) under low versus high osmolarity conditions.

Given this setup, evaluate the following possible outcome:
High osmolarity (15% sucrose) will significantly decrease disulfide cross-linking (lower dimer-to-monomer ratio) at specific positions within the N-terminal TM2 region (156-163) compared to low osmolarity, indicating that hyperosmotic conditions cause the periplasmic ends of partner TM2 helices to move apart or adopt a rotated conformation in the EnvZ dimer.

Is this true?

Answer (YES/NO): YES